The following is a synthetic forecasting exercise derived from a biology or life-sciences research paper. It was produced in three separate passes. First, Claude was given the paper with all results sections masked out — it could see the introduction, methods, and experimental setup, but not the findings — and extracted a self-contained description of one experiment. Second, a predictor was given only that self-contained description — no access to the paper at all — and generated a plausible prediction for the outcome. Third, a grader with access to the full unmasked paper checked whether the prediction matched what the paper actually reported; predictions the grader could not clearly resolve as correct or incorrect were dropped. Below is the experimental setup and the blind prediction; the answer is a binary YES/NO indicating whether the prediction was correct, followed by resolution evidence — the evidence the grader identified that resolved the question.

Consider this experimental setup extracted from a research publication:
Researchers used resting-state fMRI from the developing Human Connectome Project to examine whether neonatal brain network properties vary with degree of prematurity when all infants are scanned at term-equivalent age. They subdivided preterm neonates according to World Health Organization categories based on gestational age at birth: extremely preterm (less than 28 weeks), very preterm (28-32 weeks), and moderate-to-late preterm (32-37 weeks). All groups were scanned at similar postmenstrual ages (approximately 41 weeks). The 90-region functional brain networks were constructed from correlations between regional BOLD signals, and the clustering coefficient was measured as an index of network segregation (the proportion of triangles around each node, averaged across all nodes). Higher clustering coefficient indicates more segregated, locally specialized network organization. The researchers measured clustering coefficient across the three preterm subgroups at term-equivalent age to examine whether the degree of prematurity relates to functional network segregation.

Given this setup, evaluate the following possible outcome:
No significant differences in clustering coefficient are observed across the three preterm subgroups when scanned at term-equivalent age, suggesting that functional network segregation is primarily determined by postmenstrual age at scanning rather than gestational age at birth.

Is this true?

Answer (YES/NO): NO